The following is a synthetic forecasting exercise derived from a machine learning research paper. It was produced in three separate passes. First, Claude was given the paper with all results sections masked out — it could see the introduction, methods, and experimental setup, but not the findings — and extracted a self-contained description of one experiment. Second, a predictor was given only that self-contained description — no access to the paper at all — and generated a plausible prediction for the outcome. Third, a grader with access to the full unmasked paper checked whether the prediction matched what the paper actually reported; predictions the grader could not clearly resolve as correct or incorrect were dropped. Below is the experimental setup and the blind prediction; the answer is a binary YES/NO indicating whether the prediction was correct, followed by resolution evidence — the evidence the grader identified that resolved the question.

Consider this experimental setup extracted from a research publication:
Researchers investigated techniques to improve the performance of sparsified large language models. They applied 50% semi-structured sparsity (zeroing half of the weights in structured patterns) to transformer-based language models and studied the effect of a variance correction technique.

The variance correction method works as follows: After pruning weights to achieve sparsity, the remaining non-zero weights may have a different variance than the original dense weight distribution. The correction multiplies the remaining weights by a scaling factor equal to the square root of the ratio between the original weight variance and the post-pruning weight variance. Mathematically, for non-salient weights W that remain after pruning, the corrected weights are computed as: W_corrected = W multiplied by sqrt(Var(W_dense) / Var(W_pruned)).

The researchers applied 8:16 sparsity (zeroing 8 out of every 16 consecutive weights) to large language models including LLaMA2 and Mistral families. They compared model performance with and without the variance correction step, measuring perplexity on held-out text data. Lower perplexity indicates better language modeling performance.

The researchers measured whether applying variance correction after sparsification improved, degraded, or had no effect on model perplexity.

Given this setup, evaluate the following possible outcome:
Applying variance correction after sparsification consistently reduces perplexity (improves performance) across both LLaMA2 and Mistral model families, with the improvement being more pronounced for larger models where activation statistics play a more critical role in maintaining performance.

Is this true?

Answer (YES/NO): NO